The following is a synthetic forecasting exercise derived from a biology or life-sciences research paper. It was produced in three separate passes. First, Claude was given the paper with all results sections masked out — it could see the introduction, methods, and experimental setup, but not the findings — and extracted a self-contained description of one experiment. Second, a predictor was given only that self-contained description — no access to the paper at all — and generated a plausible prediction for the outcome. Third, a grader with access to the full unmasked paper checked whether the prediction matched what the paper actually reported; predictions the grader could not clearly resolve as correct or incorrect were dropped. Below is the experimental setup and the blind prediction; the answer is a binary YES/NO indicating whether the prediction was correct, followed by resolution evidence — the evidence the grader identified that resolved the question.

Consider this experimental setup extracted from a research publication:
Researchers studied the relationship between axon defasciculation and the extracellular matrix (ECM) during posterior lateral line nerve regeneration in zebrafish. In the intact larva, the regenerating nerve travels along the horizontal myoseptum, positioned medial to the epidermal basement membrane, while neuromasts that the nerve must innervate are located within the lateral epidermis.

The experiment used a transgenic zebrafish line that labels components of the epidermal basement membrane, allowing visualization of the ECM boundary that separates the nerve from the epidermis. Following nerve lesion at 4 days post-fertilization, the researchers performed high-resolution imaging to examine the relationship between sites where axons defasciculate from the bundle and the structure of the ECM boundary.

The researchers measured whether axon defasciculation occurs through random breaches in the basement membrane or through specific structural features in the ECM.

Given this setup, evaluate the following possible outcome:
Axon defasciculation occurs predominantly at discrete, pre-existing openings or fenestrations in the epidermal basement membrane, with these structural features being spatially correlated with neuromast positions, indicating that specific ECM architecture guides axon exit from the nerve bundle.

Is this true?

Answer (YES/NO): YES